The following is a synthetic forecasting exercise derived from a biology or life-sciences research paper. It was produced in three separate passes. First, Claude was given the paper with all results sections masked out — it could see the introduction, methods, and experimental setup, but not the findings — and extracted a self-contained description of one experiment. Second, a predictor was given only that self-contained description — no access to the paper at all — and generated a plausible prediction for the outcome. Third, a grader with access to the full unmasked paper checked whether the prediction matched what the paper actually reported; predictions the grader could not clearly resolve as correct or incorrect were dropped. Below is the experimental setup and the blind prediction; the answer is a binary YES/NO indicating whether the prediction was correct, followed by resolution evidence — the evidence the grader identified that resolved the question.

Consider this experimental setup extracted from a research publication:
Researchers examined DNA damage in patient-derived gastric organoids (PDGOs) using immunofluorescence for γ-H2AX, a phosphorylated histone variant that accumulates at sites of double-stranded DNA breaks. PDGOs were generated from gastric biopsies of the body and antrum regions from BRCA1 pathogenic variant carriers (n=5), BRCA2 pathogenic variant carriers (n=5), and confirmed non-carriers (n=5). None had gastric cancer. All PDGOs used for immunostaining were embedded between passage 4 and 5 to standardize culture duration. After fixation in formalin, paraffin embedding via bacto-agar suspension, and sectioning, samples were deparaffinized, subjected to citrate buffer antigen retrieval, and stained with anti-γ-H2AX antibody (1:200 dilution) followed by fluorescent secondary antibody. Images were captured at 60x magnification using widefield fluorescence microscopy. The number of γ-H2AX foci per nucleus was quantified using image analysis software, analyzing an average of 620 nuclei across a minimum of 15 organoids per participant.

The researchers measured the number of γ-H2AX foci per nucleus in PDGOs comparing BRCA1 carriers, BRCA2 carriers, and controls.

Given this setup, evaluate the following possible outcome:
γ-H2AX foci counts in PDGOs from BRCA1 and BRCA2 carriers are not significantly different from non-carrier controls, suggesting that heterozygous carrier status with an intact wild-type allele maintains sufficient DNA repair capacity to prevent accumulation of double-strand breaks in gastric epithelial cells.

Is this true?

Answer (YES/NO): NO